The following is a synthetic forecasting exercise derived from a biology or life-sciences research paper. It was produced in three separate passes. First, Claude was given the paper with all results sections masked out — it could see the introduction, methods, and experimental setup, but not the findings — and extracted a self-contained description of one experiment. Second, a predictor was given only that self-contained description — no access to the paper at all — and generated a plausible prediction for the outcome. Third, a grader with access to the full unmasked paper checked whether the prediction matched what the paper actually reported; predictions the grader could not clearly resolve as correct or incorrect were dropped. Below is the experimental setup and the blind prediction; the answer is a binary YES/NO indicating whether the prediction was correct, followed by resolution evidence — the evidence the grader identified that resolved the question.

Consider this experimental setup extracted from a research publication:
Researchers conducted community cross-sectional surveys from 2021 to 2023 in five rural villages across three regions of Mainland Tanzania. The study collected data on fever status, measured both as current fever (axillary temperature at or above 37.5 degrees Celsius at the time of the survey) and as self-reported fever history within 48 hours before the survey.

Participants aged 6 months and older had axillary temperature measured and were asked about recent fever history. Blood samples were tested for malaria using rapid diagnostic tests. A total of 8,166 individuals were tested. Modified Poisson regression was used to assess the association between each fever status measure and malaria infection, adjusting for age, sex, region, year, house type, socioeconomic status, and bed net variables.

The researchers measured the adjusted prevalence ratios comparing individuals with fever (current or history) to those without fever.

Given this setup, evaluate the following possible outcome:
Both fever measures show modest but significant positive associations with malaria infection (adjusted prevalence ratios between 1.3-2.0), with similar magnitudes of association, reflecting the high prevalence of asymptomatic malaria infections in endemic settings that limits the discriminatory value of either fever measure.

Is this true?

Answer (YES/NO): NO